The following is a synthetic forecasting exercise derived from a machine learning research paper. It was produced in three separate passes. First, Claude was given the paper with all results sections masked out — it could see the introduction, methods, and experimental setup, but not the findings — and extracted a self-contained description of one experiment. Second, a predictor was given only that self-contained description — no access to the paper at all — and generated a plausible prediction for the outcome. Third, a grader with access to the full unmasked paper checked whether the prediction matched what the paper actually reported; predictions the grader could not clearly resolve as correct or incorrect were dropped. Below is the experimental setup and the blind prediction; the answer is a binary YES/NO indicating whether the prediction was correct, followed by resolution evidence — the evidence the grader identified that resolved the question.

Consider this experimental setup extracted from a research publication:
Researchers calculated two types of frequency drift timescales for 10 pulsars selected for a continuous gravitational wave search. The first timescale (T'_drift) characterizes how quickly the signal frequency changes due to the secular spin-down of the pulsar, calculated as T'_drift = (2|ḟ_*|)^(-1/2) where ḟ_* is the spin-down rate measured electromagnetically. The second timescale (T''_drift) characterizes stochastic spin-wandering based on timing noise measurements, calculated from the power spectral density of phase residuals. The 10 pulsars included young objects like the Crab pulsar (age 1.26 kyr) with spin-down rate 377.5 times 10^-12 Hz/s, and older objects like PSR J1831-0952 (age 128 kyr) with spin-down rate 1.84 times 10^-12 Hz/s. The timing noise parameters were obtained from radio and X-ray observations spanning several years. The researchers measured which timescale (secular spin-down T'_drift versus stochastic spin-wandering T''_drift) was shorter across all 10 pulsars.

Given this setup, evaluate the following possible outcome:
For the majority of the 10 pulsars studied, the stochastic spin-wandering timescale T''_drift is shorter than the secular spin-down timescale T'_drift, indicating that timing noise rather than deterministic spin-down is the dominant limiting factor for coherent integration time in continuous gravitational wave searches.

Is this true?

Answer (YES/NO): NO